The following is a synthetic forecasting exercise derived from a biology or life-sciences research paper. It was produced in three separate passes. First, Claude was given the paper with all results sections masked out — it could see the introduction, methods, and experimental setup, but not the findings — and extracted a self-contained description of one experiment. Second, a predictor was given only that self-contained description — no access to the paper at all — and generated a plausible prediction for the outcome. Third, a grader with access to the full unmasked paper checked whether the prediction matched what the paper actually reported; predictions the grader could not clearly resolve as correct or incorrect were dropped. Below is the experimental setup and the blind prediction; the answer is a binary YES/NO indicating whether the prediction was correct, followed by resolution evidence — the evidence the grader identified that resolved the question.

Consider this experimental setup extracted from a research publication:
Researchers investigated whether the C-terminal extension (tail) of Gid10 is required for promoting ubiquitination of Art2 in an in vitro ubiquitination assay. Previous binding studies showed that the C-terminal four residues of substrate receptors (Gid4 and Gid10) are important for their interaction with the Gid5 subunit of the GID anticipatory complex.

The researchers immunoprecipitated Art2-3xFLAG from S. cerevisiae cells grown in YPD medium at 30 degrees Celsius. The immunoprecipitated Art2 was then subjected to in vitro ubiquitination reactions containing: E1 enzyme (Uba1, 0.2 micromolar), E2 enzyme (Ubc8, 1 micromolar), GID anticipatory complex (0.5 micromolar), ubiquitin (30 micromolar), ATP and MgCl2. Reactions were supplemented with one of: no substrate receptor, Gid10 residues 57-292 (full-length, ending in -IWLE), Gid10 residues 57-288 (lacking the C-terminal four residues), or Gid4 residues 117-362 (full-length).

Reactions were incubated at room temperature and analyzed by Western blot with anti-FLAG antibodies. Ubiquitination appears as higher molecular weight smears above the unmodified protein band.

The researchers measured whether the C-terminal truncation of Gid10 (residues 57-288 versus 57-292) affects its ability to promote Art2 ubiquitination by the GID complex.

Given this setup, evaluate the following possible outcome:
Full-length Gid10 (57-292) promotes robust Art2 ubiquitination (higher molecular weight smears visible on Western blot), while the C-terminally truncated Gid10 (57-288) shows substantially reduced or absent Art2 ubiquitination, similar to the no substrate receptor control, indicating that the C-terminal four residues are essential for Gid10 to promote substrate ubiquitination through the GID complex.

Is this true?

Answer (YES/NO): YES